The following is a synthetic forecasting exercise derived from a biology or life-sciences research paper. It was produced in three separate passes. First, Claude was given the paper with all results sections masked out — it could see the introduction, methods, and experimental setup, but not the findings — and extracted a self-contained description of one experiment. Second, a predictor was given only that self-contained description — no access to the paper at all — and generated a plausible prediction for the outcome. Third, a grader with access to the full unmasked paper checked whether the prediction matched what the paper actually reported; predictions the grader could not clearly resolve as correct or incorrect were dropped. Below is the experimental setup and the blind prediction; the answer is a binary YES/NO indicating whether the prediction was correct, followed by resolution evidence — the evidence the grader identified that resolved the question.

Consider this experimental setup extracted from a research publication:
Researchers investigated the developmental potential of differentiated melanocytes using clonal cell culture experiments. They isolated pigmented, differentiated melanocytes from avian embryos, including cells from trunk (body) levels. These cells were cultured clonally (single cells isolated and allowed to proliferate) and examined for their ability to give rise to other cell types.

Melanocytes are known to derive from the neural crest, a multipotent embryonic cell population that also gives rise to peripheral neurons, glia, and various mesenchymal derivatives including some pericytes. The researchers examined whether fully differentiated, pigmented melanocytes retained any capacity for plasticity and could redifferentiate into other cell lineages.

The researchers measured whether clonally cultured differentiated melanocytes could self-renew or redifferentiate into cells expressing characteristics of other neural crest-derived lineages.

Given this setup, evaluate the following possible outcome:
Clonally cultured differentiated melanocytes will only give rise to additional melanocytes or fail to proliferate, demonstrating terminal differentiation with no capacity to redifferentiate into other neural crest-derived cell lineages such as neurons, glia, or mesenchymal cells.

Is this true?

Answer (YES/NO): NO